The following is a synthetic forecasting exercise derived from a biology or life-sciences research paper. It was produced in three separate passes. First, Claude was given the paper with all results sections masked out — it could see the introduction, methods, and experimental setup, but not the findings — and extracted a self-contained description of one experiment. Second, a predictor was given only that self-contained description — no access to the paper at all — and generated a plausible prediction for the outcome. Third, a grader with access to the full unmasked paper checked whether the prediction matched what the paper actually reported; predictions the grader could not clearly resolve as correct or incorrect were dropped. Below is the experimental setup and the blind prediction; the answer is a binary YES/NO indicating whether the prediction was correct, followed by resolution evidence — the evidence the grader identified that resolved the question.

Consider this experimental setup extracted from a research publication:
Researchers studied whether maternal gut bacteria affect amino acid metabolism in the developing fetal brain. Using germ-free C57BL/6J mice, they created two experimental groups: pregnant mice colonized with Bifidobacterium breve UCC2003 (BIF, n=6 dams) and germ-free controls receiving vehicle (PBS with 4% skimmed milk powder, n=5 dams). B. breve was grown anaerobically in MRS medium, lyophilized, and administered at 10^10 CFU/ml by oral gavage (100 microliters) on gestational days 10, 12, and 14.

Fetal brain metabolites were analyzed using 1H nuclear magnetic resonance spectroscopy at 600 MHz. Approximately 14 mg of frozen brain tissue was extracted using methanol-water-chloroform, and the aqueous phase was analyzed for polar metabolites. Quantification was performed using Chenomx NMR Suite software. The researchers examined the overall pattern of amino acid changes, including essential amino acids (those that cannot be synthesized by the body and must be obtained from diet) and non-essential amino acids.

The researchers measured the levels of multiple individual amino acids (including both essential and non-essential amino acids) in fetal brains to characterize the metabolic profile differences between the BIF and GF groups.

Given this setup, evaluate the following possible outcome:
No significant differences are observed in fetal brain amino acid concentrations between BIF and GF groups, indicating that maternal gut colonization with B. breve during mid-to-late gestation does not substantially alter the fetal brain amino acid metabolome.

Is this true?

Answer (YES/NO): NO